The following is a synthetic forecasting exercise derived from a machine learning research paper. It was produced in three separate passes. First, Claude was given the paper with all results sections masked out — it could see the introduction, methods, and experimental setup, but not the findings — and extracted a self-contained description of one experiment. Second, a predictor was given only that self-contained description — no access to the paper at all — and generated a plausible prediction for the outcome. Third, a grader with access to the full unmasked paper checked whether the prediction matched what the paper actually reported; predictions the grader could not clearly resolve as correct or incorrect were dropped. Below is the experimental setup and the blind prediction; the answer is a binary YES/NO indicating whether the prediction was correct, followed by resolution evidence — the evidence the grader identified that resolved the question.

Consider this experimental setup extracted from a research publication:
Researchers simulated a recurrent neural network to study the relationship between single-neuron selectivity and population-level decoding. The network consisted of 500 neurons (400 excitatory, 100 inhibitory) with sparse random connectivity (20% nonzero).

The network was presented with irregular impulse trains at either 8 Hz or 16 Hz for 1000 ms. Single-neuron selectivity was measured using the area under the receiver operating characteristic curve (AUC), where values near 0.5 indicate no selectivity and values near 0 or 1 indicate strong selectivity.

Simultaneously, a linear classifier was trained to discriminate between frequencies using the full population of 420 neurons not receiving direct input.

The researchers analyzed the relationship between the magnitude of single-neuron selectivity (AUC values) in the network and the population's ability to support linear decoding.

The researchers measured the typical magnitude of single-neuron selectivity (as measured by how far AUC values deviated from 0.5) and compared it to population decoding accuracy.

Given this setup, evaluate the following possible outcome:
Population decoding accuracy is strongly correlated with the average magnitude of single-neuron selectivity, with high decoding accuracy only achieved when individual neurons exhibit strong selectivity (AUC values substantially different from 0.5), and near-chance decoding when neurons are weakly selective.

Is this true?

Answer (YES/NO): NO